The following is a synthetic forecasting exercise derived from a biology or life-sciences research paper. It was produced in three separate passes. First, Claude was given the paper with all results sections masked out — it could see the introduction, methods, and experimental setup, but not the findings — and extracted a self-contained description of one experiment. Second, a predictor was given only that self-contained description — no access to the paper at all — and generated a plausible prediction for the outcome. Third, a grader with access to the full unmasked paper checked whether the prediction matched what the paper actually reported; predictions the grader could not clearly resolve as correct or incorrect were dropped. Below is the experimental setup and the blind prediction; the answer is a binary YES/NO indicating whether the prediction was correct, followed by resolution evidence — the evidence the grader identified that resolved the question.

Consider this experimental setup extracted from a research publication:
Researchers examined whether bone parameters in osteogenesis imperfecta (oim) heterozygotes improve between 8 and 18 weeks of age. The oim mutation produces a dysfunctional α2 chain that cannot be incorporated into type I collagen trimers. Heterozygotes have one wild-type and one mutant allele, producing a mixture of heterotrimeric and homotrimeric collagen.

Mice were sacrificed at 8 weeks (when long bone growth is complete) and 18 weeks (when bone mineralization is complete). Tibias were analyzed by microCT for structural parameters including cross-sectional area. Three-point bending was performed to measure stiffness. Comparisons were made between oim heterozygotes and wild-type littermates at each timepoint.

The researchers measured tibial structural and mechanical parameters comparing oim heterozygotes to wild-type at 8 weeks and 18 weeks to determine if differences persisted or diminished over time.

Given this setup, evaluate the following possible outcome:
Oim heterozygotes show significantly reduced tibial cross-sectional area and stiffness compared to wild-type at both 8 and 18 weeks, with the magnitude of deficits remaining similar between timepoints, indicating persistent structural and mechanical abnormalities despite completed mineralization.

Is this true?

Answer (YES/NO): NO